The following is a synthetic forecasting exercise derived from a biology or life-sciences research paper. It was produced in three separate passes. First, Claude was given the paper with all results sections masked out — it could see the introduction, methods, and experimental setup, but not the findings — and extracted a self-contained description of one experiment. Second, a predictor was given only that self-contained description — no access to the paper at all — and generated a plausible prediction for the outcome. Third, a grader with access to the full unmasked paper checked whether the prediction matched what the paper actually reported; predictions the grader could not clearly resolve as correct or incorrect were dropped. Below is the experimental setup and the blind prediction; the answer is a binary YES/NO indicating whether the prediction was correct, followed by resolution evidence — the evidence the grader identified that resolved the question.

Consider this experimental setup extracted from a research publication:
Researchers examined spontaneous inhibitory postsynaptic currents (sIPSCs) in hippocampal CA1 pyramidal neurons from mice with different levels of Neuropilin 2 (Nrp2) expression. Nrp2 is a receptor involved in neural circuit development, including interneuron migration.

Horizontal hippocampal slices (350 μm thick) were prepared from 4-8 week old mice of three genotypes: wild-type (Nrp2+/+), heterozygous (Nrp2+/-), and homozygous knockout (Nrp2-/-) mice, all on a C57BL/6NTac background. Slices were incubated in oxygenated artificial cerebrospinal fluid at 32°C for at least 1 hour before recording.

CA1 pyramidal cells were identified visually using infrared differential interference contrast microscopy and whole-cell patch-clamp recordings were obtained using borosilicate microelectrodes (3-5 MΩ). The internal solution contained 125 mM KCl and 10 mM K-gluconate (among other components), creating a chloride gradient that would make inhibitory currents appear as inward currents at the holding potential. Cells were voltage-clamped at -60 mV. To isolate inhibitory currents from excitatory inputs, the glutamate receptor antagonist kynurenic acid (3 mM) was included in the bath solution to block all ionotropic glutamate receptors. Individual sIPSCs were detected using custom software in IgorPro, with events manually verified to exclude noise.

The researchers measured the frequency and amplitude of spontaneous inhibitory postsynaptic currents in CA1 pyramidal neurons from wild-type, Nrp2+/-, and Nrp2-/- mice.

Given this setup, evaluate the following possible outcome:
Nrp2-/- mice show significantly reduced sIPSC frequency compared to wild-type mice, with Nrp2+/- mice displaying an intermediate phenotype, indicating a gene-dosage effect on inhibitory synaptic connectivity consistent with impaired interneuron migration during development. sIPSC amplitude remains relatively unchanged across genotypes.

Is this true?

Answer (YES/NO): NO